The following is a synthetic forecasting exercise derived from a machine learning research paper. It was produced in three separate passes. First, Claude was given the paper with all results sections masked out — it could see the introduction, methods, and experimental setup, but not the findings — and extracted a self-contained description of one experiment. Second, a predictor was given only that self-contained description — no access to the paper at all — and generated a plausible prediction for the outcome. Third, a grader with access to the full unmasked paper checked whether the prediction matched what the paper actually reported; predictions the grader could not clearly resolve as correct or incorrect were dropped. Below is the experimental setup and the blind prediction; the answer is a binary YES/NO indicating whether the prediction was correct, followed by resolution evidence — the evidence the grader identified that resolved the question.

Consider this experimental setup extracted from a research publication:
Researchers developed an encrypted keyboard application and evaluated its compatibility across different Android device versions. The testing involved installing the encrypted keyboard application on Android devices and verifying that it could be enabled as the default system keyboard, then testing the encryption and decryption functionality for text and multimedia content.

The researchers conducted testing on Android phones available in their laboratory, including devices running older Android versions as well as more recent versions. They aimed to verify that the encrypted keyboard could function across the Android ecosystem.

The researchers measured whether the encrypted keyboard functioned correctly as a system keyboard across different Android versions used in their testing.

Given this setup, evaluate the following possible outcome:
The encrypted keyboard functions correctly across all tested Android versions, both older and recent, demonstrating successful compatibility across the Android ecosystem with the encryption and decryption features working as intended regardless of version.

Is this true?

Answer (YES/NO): YES